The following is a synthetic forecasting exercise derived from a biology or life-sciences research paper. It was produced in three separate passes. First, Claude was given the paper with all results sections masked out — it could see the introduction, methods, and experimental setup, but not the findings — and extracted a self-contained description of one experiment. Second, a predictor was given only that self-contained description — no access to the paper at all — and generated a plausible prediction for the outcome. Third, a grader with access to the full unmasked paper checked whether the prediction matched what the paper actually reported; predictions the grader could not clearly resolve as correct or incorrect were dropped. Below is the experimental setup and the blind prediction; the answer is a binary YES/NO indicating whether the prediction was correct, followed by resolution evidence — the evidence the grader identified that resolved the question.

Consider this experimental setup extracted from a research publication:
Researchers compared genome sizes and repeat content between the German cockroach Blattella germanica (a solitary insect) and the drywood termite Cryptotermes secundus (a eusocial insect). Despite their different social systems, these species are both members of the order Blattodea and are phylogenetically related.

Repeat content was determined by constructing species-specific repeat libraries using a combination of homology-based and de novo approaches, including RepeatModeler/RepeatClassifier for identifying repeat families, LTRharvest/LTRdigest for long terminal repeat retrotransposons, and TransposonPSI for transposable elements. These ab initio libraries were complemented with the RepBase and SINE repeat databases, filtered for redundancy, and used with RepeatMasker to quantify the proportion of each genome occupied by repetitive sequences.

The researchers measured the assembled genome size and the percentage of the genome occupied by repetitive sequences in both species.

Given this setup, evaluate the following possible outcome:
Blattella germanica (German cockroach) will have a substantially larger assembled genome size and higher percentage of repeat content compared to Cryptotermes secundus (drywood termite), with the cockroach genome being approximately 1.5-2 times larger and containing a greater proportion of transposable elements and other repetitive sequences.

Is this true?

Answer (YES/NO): NO